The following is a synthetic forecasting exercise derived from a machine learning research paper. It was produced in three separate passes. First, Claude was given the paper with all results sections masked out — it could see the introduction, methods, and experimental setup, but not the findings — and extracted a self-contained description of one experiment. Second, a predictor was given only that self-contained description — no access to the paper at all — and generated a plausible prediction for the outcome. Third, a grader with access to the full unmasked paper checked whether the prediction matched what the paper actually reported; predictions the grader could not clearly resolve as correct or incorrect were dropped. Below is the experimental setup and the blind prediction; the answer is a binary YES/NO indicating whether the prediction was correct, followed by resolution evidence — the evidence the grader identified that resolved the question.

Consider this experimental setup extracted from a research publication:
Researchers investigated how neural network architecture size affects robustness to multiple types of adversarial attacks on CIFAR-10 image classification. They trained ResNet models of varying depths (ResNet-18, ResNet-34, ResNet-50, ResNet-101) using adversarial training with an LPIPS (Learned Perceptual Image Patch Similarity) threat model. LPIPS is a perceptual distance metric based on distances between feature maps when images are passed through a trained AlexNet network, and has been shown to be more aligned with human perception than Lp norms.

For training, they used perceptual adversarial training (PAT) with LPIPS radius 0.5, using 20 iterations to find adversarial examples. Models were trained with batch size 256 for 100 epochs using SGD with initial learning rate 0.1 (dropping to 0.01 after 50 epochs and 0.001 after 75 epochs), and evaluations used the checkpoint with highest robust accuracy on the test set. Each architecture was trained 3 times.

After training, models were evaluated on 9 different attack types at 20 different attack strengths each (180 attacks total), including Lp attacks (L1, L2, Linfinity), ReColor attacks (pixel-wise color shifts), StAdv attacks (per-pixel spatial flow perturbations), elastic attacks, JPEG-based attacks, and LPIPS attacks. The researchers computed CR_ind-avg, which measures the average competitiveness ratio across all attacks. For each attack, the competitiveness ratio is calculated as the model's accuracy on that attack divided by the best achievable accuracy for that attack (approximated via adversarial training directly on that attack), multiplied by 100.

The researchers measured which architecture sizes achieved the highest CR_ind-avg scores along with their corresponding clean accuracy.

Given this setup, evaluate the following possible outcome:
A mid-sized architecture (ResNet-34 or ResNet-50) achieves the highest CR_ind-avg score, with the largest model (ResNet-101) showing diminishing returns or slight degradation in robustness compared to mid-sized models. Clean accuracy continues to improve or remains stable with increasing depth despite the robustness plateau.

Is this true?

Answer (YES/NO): NO